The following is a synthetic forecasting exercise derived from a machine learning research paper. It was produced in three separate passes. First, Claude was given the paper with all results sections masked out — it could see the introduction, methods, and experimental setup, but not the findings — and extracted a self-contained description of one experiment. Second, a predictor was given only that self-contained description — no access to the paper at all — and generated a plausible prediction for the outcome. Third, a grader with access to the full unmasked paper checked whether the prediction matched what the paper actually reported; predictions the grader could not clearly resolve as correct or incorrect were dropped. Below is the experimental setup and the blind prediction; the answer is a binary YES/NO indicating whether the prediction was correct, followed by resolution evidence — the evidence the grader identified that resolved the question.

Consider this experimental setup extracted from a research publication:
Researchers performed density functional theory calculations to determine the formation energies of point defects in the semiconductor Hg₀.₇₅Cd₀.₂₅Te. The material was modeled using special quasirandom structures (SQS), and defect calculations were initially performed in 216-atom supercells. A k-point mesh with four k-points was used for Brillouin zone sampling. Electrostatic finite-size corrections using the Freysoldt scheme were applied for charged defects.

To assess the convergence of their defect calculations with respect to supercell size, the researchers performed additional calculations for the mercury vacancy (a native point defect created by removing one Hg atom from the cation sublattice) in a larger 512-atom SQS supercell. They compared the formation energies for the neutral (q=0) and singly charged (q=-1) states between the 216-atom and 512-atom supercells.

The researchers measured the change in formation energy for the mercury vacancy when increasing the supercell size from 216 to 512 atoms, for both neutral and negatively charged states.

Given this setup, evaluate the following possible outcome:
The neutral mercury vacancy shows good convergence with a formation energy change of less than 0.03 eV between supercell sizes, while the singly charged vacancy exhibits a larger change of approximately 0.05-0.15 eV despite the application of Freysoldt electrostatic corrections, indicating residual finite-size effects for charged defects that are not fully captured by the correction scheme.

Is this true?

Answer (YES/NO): NO